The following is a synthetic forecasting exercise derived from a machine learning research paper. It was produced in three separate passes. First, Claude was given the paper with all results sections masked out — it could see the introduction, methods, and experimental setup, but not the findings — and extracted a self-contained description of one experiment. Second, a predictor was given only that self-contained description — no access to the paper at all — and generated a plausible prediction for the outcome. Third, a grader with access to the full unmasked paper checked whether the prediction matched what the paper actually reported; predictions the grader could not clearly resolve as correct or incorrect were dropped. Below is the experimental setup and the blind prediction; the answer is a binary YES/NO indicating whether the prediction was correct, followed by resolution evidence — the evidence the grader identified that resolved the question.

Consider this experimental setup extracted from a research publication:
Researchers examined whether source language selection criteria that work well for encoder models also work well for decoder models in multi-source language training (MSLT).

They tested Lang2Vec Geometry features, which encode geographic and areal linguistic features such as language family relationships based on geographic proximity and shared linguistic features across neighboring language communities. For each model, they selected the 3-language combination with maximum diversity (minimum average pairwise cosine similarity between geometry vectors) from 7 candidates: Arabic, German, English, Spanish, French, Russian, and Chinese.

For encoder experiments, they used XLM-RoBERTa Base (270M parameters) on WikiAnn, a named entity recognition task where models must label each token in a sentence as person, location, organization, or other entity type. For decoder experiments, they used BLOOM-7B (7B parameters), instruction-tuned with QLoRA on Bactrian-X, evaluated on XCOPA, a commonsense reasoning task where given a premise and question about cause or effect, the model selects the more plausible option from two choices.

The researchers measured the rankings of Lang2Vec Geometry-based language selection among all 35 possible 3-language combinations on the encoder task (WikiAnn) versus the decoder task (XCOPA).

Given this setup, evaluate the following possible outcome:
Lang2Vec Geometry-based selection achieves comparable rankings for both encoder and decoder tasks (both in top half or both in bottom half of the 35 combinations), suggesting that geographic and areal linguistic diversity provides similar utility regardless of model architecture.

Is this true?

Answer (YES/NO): YES